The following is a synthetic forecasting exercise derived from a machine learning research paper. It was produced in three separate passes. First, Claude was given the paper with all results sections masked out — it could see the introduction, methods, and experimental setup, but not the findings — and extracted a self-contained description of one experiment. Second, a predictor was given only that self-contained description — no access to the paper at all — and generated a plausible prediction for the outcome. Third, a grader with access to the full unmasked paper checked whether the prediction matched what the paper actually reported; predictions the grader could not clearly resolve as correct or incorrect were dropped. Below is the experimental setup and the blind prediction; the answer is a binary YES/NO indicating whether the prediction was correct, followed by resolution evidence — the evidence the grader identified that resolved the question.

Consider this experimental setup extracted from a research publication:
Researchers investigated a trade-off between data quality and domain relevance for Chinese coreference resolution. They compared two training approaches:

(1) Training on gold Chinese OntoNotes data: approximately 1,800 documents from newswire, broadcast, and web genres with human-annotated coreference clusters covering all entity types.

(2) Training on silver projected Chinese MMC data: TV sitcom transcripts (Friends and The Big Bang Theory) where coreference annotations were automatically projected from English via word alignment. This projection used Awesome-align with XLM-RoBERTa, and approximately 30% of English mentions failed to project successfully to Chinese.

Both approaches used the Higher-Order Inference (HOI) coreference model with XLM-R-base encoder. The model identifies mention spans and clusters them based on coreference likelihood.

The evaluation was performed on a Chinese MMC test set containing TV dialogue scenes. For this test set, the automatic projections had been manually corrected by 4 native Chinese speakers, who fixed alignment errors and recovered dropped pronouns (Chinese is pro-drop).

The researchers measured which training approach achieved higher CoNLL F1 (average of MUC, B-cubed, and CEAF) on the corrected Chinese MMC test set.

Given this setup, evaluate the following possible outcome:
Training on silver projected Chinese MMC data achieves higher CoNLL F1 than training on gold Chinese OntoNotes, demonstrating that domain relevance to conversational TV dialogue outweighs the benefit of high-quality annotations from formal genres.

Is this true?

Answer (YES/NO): YES